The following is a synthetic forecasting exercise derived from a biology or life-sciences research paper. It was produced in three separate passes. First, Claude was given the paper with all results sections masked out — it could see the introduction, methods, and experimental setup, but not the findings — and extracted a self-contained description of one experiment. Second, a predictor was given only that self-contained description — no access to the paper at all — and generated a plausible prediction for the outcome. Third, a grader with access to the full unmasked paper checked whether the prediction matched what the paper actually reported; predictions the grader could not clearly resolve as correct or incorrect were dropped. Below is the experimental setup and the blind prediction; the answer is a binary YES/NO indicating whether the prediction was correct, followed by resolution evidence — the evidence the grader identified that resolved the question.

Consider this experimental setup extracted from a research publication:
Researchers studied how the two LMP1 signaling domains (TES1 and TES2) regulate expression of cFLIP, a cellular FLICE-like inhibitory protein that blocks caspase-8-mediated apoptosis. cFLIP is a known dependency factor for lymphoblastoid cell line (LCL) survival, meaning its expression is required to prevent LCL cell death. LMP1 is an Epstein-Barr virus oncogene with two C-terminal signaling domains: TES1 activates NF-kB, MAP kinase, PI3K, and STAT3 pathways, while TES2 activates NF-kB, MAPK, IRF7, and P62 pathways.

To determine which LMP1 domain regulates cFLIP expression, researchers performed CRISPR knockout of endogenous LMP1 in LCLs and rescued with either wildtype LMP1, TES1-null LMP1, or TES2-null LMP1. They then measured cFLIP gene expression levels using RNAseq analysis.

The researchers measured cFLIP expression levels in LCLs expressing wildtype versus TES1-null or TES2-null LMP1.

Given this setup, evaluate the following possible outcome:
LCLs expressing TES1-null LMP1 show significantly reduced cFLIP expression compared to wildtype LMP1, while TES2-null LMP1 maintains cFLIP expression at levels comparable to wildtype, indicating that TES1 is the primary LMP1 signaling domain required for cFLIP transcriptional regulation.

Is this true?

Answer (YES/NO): YES